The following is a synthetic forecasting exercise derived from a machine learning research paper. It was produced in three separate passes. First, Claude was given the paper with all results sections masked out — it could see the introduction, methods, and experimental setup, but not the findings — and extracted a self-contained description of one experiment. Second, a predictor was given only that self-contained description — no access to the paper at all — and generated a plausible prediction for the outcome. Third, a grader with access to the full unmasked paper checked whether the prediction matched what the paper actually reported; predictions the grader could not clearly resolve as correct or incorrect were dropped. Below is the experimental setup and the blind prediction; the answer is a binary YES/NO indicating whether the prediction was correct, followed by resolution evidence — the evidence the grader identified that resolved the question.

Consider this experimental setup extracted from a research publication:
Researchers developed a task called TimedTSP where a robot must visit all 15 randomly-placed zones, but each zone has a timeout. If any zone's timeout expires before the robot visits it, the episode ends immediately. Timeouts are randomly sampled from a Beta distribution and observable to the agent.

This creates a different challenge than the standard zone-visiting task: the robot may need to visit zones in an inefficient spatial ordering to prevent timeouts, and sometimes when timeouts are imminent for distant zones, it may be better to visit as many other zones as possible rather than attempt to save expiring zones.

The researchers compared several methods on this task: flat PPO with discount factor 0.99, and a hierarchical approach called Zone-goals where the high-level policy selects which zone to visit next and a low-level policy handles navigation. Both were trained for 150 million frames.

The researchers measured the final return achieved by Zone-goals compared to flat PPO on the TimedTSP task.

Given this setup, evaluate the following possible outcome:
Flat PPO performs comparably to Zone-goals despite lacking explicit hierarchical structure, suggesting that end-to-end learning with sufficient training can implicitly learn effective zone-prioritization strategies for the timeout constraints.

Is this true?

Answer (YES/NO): NO